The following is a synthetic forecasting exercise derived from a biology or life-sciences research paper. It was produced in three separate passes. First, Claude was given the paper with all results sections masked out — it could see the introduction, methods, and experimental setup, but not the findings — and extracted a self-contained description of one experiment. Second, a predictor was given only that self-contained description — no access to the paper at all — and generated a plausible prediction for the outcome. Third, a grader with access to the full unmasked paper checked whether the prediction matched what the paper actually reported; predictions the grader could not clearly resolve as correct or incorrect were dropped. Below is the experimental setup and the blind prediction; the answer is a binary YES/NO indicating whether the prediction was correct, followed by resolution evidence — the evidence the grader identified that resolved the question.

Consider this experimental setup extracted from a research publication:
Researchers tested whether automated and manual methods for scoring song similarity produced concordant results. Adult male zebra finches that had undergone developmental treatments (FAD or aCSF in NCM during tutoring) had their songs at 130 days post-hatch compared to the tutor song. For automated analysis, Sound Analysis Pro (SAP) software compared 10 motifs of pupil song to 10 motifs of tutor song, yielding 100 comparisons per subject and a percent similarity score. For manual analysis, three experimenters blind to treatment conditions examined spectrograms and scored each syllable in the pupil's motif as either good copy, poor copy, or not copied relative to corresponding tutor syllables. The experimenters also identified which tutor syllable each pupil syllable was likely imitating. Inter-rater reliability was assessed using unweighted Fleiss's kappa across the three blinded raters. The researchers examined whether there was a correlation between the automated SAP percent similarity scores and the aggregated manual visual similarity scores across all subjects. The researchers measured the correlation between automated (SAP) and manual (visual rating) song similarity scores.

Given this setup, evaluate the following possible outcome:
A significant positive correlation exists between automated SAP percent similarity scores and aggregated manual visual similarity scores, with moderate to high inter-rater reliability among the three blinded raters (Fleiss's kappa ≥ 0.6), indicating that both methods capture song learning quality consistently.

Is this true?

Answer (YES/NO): NO